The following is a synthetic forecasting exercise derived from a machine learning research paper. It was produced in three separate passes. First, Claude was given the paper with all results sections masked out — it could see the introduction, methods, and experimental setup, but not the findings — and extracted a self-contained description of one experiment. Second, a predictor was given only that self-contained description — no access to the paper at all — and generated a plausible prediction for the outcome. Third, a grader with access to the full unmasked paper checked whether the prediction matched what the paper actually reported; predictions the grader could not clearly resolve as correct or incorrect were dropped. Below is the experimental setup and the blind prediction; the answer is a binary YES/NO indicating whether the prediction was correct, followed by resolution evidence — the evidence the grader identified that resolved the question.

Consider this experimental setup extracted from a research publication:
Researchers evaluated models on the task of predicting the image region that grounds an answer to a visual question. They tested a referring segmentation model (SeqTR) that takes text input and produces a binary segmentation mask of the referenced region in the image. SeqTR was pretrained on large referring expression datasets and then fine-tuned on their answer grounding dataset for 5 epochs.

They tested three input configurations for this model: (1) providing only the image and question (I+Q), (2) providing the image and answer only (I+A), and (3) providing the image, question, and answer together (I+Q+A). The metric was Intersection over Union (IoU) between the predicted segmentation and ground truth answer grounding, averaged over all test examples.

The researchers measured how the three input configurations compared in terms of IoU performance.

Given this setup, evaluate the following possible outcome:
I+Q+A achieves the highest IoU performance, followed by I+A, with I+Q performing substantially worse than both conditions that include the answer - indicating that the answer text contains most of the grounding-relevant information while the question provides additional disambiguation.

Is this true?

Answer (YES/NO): NO